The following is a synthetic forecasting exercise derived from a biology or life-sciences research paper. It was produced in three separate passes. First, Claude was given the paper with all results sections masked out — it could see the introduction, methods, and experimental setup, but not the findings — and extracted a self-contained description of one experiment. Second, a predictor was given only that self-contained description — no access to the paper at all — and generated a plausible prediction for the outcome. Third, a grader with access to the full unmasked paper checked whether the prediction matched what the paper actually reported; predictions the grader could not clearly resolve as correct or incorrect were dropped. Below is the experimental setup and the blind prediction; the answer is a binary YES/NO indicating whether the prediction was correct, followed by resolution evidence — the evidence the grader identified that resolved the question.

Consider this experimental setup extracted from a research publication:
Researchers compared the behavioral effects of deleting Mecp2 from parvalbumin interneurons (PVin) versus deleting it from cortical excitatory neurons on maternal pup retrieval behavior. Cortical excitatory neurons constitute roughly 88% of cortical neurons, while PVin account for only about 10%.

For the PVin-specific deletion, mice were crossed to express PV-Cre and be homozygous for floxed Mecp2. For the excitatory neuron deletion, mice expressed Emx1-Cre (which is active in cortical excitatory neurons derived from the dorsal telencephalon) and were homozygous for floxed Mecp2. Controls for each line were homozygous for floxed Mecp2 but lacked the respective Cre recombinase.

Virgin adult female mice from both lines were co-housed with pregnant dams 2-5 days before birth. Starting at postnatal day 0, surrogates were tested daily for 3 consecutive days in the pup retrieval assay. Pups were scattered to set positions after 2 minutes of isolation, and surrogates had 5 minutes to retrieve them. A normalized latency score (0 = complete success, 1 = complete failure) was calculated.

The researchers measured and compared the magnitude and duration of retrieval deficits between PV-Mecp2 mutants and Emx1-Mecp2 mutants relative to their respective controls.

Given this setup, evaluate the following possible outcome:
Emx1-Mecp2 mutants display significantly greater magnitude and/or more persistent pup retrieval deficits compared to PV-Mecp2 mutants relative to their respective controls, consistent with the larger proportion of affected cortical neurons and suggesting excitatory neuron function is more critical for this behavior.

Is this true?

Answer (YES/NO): NO